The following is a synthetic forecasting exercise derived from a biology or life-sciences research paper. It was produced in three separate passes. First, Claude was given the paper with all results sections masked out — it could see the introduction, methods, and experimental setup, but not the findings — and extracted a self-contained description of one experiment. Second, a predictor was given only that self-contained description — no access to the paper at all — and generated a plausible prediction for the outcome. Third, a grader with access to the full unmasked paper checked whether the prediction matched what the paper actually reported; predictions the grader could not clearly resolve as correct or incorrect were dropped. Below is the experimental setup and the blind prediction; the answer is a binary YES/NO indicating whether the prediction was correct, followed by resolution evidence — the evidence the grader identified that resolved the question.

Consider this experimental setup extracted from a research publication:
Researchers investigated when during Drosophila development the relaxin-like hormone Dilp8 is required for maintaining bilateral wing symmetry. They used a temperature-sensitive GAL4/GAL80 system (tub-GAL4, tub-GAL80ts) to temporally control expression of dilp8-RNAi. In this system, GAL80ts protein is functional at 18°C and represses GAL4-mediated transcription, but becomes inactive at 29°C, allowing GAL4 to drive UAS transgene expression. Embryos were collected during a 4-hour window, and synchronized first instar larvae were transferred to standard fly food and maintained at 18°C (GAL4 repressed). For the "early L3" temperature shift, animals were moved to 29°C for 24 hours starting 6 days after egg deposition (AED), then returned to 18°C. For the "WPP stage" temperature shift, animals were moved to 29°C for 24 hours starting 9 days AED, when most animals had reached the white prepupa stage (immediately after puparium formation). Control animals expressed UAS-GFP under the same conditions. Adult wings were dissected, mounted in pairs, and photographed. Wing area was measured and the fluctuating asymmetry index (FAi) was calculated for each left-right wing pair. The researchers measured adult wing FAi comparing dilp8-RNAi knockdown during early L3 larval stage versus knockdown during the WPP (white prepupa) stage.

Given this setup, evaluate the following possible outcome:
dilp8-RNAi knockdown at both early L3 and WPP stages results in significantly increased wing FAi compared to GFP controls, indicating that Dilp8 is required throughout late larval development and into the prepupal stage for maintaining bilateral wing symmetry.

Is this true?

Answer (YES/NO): NO